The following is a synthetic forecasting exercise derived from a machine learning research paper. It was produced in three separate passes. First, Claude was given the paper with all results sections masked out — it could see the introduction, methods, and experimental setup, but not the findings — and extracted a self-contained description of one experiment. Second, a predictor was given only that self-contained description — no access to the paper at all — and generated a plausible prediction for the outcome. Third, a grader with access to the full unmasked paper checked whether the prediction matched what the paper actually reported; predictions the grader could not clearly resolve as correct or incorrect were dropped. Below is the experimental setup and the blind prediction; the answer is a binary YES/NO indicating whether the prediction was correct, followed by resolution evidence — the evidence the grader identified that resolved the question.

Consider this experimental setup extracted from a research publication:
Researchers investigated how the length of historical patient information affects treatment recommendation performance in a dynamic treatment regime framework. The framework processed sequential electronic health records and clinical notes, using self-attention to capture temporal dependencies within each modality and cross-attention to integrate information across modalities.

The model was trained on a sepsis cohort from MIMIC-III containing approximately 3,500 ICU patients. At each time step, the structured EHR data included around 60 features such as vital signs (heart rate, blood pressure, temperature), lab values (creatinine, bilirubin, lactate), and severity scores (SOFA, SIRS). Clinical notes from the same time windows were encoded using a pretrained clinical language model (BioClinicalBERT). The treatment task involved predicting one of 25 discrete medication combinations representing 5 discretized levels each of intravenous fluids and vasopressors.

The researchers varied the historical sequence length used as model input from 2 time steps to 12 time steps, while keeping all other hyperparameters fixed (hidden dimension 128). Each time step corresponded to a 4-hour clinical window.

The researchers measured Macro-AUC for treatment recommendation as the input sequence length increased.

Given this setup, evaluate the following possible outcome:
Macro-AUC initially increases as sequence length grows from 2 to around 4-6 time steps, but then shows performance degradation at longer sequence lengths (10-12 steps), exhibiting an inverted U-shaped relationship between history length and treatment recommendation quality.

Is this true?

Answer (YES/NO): NO